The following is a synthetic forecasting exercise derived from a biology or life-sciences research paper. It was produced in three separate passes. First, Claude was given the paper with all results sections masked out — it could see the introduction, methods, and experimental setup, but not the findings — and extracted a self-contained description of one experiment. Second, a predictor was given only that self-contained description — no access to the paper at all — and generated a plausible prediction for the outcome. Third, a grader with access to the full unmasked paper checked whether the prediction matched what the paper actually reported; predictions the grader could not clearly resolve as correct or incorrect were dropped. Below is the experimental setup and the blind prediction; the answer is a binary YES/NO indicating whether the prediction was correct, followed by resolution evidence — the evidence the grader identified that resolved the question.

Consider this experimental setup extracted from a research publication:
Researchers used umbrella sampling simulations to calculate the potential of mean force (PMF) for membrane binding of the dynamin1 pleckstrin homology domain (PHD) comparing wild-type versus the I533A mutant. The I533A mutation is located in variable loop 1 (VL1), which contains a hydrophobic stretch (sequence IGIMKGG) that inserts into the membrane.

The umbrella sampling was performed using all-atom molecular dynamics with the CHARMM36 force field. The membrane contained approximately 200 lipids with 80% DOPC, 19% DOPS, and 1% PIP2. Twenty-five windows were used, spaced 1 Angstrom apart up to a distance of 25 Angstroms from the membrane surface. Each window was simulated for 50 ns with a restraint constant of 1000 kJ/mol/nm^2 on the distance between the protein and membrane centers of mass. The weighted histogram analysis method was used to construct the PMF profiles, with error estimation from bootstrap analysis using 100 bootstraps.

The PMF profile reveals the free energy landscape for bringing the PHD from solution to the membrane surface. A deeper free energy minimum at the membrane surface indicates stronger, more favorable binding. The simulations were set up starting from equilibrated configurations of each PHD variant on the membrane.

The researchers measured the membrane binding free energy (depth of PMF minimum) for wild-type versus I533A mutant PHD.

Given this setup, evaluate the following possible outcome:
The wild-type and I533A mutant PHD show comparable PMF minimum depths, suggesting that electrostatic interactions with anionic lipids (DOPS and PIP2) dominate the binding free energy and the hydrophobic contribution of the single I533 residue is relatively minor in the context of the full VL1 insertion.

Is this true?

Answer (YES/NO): NO